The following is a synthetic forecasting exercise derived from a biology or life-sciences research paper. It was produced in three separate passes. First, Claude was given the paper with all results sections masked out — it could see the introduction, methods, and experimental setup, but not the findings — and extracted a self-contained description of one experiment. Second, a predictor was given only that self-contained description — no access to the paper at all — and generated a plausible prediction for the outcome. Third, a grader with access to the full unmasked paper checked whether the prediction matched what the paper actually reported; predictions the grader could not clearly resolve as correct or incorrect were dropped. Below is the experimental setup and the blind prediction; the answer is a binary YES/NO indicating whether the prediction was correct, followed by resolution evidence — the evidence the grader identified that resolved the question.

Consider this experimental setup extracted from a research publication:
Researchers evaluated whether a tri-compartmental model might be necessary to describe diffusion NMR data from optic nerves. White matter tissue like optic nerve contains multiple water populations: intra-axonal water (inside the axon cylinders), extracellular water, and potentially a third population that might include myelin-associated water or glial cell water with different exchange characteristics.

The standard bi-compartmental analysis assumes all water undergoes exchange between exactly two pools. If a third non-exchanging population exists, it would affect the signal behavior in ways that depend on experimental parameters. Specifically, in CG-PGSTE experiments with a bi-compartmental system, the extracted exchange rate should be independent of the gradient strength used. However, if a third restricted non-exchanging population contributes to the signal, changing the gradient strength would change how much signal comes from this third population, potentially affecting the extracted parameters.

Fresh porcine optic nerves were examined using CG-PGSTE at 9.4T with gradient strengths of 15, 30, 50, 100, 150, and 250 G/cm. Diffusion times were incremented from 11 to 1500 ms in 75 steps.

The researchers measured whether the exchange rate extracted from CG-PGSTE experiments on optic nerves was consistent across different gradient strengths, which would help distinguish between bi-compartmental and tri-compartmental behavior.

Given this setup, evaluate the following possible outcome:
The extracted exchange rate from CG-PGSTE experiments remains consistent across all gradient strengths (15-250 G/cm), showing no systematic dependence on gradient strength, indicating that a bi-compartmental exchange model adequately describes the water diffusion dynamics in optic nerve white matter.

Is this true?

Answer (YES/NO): NO